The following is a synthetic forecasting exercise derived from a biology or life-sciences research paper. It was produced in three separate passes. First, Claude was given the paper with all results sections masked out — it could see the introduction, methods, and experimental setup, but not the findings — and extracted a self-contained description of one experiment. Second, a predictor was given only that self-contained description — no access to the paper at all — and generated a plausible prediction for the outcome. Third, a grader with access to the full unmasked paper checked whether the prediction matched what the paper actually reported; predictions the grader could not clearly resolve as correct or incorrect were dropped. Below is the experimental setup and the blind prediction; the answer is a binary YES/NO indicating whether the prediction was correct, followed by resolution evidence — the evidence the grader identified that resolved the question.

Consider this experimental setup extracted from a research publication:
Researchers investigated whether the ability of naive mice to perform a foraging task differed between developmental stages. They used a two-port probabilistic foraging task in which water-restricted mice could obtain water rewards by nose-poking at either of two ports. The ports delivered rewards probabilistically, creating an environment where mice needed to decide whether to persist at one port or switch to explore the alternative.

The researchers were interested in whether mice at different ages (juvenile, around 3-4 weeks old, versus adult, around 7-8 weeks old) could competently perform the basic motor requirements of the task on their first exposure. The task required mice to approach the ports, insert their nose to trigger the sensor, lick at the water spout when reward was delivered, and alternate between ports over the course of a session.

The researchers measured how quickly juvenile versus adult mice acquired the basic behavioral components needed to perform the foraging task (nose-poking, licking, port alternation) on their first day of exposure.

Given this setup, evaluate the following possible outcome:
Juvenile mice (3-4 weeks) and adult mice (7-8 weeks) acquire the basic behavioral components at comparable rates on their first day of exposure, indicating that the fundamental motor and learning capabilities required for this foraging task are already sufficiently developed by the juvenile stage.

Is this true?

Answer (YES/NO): YES